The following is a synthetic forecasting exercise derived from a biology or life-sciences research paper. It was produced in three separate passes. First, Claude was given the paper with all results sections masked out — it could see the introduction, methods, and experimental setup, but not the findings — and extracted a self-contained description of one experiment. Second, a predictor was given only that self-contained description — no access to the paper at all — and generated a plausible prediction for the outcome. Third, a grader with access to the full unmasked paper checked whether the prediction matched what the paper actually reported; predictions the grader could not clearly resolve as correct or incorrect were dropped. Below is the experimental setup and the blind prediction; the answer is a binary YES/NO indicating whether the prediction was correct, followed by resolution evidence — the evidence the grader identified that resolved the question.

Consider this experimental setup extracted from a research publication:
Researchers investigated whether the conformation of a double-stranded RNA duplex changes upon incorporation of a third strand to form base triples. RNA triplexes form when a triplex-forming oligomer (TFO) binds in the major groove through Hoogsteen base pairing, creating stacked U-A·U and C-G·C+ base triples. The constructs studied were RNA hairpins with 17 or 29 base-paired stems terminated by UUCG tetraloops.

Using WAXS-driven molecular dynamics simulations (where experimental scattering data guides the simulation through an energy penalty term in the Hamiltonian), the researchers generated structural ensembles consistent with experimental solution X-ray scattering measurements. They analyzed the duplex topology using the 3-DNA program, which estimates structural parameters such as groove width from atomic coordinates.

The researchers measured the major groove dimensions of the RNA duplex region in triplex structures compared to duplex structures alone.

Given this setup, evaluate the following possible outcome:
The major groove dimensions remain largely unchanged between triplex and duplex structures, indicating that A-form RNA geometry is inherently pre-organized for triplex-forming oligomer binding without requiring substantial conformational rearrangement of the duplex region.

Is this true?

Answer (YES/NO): NO